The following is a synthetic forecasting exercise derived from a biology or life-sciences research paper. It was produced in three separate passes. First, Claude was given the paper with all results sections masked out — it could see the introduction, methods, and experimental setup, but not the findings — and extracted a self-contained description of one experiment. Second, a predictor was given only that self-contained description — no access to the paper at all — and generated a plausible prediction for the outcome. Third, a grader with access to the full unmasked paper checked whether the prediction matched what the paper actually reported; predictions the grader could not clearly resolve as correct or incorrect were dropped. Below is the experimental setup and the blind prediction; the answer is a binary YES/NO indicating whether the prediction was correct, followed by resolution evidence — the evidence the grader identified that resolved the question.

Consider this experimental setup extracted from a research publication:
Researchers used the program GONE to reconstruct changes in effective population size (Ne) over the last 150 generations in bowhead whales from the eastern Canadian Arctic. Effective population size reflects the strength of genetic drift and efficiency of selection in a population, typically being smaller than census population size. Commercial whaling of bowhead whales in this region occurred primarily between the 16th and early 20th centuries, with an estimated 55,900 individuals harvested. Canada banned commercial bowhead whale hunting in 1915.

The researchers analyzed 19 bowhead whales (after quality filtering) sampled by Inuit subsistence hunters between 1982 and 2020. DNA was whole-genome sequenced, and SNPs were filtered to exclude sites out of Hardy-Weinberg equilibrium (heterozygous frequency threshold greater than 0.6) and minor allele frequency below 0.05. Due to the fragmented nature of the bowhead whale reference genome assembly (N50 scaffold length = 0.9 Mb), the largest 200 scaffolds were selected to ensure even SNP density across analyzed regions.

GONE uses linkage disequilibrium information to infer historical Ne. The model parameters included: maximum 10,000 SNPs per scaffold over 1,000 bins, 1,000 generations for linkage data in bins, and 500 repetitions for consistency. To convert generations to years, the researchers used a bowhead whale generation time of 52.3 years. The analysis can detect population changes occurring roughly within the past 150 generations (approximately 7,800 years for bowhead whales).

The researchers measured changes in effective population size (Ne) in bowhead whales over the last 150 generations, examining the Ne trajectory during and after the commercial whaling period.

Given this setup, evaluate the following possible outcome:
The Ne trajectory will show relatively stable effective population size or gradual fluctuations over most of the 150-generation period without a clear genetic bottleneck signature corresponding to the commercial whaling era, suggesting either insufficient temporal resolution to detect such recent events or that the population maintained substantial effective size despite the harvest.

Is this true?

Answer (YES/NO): NO